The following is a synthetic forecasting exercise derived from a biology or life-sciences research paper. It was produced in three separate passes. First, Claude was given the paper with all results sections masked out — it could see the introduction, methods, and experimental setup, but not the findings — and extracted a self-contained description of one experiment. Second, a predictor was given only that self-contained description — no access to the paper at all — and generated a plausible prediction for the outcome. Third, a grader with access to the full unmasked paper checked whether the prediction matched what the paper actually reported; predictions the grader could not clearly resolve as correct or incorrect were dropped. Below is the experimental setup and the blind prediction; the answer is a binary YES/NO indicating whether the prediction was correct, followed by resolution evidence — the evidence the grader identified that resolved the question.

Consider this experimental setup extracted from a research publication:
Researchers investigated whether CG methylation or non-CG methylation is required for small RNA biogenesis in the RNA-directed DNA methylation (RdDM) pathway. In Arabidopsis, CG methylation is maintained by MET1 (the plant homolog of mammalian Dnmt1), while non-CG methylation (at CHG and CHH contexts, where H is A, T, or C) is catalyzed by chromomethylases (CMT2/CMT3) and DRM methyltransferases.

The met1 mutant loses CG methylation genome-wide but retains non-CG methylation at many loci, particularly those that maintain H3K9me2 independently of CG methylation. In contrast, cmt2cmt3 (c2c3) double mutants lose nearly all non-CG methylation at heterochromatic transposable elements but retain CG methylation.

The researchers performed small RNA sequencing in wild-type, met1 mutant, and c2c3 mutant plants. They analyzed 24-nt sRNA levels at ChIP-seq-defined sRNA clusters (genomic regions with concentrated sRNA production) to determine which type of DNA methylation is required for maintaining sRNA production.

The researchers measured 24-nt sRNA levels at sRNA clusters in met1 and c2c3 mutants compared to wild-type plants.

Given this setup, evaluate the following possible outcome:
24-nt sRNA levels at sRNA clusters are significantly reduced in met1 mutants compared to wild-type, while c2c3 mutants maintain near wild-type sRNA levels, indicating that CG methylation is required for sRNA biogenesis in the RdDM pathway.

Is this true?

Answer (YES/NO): NO